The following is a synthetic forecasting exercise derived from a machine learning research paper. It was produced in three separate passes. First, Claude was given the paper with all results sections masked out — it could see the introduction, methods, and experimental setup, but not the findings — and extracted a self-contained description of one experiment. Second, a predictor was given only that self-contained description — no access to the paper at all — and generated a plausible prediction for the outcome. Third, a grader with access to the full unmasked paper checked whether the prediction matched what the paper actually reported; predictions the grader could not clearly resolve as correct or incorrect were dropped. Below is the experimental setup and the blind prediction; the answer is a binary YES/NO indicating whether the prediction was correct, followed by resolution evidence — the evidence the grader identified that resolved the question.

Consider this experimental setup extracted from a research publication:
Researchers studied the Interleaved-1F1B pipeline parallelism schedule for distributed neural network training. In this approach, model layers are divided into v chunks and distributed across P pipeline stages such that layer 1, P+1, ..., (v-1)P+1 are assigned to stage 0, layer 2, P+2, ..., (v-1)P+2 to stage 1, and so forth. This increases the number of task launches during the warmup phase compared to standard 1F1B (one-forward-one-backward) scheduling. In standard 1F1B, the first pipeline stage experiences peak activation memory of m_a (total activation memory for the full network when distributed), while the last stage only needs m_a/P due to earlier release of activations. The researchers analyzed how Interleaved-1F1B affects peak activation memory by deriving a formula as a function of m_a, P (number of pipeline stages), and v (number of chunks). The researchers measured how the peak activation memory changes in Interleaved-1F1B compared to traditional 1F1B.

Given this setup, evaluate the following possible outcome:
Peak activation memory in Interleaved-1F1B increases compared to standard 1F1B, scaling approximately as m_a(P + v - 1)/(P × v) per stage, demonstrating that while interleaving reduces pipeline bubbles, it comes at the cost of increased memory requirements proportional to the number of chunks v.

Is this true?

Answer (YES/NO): NO